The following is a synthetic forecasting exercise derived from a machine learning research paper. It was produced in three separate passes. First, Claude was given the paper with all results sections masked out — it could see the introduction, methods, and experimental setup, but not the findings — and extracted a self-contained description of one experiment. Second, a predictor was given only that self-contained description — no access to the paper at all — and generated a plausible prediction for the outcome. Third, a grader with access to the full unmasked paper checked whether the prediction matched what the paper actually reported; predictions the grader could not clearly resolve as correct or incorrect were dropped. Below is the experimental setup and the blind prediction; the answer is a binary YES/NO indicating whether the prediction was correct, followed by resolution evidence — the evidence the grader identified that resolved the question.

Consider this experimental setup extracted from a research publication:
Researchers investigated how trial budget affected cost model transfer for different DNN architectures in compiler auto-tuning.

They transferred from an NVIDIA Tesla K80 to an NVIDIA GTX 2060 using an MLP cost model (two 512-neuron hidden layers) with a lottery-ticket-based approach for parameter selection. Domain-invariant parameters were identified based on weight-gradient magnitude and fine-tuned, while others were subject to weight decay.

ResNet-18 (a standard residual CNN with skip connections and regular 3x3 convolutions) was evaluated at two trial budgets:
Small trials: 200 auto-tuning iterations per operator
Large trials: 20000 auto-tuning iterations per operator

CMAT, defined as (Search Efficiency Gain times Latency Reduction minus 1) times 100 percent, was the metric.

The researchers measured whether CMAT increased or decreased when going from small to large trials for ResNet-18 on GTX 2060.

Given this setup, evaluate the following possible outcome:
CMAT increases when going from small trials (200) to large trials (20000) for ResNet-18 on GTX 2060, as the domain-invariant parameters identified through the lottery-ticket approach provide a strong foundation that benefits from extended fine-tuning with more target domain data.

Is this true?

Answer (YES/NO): YES